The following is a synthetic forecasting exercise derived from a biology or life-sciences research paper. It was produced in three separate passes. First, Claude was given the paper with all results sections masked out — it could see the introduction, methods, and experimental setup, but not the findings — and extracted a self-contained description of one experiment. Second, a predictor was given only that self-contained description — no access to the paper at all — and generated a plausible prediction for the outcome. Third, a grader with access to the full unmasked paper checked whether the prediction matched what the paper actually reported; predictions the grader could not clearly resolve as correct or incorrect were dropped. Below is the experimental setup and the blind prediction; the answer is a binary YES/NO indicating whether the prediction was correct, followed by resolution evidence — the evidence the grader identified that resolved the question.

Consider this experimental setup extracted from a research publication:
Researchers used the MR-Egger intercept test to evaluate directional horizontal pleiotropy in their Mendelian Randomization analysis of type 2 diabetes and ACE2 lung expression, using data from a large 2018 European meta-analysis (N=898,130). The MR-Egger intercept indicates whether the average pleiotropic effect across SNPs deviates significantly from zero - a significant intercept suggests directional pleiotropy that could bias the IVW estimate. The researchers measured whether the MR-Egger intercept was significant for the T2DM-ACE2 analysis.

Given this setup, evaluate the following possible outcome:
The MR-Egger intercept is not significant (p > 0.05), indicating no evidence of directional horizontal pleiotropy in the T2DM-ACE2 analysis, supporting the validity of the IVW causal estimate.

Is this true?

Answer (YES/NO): NO